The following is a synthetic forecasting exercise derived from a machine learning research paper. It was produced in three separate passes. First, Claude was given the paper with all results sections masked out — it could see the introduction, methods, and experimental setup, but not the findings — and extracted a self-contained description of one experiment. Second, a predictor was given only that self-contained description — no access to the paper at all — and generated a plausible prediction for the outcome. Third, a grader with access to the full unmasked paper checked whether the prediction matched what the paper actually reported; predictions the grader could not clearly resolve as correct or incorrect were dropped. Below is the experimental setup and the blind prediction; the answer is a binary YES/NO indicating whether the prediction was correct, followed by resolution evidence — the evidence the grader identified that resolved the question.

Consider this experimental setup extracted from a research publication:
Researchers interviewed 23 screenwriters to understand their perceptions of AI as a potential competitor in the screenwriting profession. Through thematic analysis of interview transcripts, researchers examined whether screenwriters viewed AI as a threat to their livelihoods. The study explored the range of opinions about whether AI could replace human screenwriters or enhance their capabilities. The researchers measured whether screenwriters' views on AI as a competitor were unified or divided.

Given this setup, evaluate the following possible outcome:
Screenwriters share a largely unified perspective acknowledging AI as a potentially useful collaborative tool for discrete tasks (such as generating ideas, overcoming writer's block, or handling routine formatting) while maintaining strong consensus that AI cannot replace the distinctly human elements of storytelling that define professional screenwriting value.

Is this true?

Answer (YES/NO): NO